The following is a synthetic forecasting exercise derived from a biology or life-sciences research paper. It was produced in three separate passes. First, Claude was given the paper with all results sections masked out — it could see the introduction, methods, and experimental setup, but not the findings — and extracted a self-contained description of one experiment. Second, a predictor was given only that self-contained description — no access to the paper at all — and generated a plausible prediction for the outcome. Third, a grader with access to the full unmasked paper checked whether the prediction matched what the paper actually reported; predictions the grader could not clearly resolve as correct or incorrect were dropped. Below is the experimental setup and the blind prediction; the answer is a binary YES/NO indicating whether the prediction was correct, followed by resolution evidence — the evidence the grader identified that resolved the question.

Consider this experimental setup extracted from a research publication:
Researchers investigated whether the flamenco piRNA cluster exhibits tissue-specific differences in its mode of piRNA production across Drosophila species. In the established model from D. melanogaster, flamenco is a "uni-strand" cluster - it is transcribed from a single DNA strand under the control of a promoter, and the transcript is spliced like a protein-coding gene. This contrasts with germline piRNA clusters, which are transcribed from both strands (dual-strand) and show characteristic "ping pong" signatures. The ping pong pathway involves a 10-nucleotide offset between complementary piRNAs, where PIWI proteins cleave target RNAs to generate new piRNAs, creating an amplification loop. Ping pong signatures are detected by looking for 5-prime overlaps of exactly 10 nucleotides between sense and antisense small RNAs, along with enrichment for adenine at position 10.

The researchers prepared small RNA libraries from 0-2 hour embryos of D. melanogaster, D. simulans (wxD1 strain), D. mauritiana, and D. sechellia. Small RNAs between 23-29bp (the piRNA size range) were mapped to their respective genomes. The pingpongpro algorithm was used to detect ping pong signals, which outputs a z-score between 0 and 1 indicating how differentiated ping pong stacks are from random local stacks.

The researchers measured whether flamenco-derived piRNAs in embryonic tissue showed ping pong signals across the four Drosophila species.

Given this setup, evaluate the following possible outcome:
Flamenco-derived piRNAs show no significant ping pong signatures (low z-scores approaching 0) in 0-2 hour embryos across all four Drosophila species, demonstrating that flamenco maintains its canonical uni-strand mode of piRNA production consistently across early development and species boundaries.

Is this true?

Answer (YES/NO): NO